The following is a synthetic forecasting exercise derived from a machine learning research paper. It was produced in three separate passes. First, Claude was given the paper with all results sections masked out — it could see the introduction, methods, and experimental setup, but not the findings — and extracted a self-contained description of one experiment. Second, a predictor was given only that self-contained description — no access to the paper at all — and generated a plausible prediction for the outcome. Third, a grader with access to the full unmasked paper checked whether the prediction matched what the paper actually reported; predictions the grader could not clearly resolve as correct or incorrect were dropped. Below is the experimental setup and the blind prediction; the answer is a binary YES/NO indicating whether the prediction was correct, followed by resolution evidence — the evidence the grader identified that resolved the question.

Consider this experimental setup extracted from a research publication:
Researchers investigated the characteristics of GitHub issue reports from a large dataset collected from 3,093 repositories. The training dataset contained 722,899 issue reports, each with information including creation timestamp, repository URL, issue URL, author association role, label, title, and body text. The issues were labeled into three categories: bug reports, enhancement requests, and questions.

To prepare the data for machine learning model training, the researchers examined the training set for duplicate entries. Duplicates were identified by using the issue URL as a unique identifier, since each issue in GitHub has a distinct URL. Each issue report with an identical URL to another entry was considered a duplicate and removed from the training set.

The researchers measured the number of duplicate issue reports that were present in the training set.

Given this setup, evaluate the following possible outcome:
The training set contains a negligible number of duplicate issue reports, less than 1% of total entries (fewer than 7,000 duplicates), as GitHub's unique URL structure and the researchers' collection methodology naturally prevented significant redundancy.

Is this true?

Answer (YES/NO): NO